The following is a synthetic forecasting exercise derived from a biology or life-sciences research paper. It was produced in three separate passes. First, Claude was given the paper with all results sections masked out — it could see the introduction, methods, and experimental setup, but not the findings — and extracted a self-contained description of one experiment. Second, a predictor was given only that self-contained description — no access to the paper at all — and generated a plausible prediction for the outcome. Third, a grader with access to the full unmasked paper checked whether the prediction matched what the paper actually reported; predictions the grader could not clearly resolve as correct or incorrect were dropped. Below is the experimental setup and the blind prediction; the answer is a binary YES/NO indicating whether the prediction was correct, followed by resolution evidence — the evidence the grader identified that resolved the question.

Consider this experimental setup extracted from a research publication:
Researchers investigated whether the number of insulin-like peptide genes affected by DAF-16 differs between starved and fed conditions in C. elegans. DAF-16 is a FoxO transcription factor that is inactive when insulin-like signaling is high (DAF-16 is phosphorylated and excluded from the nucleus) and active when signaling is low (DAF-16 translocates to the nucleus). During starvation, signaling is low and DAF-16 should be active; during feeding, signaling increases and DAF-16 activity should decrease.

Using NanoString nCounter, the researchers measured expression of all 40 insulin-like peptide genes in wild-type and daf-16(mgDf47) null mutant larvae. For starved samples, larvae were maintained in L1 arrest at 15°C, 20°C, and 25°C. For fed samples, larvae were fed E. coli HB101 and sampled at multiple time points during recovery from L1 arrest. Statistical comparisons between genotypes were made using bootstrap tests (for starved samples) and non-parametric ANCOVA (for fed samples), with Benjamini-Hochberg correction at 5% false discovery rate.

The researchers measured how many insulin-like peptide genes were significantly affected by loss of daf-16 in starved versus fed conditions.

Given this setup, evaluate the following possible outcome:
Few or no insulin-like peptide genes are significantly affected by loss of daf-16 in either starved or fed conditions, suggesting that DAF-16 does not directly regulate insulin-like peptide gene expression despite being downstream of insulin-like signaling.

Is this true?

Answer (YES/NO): NO